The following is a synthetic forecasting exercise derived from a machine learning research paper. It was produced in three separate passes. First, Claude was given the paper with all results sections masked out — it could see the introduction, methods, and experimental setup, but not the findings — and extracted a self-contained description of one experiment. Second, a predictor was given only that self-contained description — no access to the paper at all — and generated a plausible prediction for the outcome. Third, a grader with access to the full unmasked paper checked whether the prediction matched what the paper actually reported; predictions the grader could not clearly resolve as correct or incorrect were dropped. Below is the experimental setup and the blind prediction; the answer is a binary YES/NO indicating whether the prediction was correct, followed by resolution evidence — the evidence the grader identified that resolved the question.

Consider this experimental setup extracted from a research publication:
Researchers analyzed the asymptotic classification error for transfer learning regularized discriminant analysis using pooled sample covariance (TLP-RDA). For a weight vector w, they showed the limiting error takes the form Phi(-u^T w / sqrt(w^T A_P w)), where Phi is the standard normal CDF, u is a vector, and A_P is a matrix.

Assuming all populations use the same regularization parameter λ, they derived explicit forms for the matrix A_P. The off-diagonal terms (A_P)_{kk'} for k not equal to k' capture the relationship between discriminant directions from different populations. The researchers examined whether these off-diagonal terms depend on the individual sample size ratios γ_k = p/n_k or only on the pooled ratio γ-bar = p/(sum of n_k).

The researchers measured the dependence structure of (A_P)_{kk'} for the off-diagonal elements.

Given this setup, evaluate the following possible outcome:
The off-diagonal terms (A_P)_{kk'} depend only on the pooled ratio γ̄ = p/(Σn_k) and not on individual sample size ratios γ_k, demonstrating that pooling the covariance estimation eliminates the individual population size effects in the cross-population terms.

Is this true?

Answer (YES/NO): YES